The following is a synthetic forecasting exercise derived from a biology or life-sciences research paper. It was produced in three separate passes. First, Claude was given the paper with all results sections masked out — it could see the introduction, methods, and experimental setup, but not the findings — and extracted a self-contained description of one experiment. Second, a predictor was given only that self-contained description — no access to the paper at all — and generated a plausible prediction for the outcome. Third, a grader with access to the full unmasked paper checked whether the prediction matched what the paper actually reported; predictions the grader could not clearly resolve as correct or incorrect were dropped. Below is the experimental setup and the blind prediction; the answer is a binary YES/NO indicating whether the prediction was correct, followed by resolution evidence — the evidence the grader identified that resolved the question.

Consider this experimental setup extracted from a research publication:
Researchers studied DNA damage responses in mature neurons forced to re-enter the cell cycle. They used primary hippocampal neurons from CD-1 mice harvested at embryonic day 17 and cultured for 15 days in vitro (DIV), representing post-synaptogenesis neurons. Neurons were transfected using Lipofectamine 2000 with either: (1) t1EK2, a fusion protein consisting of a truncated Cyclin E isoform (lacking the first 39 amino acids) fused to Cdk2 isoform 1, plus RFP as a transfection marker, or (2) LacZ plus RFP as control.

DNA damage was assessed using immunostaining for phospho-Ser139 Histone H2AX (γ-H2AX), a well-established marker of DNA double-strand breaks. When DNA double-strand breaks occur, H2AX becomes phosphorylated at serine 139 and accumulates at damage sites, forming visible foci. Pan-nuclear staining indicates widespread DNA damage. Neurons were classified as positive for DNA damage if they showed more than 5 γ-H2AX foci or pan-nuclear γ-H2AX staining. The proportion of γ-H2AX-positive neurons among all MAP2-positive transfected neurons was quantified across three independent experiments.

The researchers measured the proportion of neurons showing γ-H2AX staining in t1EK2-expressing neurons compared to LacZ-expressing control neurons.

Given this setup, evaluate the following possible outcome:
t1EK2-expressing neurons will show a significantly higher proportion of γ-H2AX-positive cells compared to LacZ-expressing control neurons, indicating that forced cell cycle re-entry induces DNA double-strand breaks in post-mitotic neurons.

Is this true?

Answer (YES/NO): YES